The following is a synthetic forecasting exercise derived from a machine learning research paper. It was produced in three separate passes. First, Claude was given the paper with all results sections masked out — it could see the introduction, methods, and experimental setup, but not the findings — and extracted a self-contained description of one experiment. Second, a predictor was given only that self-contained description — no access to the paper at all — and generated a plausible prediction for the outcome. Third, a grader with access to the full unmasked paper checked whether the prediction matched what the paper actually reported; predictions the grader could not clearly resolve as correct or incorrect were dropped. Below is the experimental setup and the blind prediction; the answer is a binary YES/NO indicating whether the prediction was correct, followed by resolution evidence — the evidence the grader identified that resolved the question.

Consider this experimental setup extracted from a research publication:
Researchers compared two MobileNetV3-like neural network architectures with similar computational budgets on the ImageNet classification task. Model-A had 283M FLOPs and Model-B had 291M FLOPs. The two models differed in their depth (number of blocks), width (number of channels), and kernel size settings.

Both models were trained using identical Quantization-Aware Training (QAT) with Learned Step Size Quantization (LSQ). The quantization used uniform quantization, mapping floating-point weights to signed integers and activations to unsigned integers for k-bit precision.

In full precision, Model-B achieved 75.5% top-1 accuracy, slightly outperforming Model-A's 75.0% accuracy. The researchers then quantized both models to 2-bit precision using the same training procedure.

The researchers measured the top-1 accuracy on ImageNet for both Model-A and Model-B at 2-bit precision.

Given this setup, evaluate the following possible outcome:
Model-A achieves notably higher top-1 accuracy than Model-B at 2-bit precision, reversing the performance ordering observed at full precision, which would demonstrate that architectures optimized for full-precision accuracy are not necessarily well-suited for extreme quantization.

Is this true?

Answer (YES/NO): YES